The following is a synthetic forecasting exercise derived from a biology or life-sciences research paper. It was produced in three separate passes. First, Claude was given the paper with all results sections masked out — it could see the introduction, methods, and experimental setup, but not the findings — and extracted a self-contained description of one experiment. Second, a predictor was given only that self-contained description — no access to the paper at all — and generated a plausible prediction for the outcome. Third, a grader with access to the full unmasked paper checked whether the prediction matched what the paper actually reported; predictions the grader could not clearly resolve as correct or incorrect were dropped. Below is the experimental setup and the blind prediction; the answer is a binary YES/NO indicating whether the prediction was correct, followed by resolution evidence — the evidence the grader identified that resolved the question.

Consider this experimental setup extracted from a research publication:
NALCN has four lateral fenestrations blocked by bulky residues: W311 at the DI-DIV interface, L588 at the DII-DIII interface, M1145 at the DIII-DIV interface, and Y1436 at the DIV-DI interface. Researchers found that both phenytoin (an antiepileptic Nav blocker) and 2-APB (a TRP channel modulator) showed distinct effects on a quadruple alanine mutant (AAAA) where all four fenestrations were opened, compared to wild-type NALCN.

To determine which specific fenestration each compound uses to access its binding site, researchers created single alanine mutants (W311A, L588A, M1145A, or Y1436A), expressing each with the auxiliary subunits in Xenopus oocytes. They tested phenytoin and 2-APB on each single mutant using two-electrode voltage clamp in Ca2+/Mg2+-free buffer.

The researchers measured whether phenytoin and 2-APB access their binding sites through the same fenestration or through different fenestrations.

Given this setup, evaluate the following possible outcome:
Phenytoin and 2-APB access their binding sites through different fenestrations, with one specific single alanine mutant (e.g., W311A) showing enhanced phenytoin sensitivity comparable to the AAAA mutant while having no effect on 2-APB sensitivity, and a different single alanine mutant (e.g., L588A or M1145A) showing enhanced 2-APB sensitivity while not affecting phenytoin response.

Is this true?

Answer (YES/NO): NO